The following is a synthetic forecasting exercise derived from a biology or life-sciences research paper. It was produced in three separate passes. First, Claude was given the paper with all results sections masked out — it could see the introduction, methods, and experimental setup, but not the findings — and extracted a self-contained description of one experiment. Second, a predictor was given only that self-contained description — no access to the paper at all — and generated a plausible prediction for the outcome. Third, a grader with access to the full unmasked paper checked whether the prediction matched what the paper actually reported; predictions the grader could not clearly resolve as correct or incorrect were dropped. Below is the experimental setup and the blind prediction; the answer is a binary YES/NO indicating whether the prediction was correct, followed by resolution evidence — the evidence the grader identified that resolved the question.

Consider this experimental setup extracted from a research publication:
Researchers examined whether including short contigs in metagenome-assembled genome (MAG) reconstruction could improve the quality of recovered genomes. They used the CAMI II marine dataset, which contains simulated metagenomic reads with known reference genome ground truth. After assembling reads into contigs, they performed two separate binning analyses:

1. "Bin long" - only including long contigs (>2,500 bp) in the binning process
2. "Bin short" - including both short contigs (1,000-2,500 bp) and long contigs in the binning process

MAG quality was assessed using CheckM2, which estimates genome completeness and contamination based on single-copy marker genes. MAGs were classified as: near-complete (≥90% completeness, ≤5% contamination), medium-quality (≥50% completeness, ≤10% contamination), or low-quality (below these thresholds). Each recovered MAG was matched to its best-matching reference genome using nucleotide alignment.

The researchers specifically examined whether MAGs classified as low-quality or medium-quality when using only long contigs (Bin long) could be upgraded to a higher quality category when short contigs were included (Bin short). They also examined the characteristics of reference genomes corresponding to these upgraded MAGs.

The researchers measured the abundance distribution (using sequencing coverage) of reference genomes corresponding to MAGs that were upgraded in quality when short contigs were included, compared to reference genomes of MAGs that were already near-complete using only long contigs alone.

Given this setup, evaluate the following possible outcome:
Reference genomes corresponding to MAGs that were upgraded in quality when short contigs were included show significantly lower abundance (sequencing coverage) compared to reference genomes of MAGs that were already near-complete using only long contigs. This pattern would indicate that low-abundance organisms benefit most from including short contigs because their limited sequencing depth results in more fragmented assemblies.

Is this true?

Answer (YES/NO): YES